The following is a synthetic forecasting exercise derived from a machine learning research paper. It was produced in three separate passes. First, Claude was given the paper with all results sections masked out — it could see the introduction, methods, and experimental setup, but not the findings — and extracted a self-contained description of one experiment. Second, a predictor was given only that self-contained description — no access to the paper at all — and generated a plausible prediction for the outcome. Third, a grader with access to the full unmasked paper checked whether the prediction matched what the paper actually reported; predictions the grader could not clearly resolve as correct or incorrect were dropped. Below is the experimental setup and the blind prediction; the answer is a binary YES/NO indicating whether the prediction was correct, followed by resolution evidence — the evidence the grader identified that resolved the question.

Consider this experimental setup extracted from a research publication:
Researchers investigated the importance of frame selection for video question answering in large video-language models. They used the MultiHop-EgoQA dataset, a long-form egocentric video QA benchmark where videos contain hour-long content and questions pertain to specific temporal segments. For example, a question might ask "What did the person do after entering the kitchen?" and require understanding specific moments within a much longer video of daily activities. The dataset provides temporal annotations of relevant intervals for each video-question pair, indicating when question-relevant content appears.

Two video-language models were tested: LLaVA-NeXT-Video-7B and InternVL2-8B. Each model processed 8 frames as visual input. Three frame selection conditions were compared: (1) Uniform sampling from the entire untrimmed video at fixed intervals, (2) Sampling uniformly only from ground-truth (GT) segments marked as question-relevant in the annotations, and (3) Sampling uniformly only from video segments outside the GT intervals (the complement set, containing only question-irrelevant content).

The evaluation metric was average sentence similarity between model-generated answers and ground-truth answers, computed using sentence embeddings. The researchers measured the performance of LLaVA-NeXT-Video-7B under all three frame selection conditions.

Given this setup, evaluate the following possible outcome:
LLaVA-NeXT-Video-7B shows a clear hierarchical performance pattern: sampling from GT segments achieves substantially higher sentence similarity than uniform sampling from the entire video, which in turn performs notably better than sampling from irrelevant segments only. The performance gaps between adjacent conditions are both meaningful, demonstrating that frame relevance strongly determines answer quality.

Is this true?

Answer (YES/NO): NO